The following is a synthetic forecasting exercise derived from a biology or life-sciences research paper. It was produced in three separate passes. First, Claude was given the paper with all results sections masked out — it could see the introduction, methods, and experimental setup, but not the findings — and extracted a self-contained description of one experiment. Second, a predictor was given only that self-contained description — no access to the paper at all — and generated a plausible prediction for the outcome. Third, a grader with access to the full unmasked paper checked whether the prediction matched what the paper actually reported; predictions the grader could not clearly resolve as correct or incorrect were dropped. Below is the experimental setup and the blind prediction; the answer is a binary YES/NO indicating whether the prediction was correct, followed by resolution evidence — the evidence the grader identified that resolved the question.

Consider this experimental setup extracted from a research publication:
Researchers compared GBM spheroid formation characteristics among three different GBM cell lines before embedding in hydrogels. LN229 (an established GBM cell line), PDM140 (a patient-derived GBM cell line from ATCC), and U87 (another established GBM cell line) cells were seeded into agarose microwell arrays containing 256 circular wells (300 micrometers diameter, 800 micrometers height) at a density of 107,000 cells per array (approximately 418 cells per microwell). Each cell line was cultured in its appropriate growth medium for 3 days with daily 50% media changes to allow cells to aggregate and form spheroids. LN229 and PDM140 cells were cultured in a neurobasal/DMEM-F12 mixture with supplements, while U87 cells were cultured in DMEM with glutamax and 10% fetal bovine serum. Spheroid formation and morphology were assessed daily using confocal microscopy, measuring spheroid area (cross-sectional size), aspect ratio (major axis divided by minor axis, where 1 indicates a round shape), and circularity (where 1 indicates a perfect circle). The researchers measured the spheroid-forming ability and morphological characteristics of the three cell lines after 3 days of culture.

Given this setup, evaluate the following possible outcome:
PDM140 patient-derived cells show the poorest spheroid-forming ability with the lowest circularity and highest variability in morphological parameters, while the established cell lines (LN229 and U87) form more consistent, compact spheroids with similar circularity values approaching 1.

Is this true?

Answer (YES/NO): NO